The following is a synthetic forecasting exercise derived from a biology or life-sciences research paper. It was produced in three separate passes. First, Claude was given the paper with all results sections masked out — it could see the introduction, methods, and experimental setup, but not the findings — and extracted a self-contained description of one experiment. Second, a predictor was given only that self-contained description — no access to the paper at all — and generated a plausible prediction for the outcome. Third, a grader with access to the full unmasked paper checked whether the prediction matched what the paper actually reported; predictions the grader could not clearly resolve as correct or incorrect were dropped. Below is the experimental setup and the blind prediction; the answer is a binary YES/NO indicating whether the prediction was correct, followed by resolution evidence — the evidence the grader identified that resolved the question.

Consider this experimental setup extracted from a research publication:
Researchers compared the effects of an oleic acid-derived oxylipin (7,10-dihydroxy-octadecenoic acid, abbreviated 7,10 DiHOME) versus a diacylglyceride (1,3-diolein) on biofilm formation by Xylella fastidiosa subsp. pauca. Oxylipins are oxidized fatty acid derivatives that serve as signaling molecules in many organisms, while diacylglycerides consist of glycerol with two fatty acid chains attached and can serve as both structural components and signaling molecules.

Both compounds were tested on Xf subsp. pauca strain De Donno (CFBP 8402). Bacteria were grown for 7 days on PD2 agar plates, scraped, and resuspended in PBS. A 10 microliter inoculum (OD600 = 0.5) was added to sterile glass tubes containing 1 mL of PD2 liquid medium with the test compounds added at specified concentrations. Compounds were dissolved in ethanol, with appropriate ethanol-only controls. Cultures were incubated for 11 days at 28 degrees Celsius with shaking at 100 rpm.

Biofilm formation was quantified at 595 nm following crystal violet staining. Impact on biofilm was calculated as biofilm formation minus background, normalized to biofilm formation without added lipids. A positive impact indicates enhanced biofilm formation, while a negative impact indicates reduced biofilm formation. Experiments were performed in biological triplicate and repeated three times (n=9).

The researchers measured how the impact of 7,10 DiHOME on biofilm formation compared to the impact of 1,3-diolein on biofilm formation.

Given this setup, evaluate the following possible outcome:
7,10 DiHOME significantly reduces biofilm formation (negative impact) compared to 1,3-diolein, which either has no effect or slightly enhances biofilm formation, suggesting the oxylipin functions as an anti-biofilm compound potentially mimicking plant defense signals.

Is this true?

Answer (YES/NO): YES